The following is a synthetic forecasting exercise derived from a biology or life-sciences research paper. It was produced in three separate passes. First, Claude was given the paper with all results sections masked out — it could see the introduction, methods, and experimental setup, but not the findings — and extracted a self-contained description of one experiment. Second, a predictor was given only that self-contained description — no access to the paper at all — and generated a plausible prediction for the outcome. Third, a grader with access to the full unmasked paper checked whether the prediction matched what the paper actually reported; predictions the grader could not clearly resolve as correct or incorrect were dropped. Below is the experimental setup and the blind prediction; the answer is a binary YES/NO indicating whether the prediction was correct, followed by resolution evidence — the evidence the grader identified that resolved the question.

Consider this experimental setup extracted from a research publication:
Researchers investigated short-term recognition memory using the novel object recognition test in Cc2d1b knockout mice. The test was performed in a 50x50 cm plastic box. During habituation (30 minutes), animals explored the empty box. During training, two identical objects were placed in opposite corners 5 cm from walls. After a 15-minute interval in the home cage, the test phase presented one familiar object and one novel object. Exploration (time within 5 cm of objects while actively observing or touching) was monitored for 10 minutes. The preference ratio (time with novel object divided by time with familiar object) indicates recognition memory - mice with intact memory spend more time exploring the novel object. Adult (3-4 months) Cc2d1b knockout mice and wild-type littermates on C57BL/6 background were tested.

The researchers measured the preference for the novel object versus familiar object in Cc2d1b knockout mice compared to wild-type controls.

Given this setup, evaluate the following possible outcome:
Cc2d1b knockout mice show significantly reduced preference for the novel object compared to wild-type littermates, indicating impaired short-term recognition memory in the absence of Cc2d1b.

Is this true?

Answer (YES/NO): YES